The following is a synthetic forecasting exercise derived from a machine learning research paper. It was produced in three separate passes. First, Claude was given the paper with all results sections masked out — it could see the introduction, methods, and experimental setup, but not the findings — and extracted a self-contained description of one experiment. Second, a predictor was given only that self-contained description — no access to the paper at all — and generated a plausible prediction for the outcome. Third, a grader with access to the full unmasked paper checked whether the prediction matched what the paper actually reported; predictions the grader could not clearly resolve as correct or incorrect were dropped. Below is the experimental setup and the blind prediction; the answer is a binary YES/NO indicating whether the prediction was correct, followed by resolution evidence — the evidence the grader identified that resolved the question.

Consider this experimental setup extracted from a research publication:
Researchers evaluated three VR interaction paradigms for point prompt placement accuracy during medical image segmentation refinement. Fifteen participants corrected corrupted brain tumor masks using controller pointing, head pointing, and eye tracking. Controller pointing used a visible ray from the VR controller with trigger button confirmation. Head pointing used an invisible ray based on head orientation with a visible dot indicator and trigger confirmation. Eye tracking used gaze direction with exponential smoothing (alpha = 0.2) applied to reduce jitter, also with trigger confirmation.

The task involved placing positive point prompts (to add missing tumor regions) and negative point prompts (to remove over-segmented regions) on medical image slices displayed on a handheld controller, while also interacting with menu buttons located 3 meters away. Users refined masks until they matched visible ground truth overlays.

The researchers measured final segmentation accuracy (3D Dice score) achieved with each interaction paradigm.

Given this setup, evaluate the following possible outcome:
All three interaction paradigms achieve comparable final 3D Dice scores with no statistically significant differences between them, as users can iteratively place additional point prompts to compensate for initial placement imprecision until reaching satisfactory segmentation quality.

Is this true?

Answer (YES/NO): YES